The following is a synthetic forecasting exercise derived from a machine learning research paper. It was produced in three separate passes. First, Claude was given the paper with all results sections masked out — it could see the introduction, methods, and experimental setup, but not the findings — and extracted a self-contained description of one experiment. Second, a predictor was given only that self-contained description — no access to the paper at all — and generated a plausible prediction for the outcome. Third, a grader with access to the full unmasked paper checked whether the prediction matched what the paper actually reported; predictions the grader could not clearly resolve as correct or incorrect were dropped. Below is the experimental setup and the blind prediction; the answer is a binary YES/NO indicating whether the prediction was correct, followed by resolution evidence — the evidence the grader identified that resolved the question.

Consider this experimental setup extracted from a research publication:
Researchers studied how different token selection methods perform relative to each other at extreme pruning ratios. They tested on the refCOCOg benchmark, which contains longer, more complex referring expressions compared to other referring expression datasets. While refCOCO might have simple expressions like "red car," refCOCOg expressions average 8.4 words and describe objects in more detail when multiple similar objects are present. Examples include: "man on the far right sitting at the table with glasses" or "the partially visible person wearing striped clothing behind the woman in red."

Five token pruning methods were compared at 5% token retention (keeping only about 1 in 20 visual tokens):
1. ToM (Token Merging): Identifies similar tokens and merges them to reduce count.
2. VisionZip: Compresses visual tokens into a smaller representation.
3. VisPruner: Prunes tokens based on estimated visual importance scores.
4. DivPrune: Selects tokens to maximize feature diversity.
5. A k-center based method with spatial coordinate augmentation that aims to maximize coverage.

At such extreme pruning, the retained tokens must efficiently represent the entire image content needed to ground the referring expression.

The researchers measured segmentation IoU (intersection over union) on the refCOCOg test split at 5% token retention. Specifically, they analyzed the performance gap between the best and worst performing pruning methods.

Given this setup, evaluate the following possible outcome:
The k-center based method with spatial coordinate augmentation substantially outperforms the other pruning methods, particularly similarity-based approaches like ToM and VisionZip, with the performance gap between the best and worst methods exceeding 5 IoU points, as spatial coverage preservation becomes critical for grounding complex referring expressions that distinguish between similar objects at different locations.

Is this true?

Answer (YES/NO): NO